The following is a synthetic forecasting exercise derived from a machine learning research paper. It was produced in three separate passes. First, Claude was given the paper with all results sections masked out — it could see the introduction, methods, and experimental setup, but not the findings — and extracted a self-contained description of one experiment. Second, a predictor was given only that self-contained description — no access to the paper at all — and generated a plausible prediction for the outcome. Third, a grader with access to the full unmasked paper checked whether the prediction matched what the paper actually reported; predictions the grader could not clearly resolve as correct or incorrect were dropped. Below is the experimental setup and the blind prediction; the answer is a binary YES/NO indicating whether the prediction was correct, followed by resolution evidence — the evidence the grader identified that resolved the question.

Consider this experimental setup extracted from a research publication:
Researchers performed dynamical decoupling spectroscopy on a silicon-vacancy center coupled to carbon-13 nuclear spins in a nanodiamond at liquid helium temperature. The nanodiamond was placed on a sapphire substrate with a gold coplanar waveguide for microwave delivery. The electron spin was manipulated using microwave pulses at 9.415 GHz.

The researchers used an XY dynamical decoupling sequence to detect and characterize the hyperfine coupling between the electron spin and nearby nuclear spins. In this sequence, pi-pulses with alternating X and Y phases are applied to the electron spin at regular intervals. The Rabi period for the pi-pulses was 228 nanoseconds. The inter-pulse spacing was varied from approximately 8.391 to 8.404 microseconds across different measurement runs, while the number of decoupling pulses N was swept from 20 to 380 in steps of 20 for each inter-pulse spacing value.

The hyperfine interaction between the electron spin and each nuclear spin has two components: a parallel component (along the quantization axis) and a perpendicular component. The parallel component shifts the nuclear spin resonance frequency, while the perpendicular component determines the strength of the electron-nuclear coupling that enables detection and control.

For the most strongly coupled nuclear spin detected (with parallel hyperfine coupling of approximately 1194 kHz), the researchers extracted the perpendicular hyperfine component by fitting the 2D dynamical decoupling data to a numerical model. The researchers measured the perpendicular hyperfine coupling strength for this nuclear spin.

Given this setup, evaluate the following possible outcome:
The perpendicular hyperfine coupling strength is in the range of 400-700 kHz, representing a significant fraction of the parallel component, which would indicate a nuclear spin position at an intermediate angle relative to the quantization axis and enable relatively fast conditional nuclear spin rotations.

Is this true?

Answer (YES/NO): NO